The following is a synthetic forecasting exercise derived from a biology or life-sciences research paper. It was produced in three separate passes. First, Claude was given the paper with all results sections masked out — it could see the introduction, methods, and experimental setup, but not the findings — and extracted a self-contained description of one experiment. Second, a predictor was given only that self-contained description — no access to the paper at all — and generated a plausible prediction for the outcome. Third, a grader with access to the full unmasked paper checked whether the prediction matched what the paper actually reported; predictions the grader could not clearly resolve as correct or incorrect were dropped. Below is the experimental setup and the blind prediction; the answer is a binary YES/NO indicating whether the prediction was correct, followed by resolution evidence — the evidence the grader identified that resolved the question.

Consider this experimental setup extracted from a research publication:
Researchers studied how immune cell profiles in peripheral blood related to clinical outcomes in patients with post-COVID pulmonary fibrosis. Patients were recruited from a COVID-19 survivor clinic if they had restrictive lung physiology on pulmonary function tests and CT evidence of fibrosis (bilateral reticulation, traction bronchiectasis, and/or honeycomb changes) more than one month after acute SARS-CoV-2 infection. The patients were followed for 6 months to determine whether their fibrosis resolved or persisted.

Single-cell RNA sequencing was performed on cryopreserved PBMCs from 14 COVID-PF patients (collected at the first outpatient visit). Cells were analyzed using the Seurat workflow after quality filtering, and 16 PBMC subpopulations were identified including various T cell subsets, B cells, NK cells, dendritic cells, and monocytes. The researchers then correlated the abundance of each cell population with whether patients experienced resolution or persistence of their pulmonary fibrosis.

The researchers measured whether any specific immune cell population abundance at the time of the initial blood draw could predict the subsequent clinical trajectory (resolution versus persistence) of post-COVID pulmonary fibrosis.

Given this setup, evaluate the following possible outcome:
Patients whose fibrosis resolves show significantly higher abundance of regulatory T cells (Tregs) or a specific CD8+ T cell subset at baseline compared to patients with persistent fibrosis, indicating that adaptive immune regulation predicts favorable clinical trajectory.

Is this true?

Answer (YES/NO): NO